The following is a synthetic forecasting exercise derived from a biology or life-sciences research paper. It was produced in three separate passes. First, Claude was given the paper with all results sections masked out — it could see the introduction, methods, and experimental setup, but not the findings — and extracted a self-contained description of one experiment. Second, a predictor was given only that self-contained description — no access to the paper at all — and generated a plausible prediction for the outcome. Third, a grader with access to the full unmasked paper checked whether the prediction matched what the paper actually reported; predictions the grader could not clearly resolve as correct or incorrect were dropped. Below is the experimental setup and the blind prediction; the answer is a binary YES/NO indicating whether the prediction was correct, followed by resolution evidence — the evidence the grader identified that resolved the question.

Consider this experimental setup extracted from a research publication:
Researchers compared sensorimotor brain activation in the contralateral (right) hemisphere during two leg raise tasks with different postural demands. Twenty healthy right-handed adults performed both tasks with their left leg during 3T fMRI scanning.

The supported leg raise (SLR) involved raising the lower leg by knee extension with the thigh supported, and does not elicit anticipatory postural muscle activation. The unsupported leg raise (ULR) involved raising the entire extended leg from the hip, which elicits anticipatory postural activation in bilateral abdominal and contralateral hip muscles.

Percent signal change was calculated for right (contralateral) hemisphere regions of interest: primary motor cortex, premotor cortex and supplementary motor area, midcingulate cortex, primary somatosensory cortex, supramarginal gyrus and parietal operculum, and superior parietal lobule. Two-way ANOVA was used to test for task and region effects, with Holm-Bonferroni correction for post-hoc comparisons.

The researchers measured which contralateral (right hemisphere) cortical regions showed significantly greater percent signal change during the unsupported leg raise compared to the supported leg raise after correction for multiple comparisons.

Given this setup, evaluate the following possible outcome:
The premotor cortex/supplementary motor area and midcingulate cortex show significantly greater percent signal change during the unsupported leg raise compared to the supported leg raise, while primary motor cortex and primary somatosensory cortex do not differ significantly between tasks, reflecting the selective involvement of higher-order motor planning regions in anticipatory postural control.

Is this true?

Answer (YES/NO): NO